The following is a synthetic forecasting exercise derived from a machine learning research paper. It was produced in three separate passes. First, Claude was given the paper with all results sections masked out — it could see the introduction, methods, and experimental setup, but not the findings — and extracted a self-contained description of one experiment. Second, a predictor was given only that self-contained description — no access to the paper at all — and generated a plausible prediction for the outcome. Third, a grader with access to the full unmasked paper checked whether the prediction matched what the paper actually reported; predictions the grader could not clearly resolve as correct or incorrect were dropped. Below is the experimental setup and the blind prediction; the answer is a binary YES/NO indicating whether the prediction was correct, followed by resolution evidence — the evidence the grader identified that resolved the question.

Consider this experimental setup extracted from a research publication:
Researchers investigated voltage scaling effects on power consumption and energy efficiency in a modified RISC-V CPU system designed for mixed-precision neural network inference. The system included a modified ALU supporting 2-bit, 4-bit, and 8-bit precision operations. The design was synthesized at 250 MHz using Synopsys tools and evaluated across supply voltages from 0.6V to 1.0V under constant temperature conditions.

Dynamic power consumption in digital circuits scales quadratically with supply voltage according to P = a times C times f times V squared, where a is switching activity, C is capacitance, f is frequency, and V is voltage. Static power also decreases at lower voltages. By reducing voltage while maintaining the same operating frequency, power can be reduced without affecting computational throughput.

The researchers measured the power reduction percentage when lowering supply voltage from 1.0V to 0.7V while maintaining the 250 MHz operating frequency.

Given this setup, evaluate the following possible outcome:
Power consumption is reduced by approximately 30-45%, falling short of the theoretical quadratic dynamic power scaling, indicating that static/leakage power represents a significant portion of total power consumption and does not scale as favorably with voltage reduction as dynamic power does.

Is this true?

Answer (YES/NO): NO